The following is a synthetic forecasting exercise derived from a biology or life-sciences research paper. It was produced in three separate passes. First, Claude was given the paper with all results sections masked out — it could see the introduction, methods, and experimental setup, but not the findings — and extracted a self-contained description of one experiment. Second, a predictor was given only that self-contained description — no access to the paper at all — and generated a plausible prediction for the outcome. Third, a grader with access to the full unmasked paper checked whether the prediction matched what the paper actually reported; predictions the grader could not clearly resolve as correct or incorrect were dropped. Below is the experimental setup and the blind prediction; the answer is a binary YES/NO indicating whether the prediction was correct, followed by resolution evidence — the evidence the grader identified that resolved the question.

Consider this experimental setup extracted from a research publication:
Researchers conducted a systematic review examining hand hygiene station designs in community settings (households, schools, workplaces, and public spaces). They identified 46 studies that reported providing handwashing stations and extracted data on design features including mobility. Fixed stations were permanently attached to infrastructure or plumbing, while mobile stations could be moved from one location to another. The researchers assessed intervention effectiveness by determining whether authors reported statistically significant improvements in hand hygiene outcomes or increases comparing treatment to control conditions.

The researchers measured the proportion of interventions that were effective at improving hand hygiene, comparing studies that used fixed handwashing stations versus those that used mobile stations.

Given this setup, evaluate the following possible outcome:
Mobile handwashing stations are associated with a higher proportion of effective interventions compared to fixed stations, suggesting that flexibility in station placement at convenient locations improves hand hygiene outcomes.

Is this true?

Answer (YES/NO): NO